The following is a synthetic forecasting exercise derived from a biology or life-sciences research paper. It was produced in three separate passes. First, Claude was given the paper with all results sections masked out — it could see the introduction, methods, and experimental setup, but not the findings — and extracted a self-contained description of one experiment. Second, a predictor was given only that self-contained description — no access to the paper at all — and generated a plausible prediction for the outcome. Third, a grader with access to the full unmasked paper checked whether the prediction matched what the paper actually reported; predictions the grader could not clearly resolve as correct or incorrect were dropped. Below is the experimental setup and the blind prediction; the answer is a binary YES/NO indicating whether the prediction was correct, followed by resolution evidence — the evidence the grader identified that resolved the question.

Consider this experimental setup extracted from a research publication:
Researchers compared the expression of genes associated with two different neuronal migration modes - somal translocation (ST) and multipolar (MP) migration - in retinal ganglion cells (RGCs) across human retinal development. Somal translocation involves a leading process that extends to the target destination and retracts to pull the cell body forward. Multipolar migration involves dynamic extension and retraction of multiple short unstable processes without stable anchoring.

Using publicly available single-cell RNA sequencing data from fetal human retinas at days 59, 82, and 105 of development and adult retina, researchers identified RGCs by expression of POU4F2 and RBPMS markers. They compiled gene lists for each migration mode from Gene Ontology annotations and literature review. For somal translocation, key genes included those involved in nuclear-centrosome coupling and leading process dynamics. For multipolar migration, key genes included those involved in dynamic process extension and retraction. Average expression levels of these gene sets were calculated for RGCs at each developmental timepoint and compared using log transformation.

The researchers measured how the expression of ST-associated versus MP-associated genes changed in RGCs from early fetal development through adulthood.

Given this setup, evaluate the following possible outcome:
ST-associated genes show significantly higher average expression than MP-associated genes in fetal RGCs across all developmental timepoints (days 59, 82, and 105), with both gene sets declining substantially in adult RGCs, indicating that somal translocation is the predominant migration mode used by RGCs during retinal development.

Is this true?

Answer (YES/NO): NO